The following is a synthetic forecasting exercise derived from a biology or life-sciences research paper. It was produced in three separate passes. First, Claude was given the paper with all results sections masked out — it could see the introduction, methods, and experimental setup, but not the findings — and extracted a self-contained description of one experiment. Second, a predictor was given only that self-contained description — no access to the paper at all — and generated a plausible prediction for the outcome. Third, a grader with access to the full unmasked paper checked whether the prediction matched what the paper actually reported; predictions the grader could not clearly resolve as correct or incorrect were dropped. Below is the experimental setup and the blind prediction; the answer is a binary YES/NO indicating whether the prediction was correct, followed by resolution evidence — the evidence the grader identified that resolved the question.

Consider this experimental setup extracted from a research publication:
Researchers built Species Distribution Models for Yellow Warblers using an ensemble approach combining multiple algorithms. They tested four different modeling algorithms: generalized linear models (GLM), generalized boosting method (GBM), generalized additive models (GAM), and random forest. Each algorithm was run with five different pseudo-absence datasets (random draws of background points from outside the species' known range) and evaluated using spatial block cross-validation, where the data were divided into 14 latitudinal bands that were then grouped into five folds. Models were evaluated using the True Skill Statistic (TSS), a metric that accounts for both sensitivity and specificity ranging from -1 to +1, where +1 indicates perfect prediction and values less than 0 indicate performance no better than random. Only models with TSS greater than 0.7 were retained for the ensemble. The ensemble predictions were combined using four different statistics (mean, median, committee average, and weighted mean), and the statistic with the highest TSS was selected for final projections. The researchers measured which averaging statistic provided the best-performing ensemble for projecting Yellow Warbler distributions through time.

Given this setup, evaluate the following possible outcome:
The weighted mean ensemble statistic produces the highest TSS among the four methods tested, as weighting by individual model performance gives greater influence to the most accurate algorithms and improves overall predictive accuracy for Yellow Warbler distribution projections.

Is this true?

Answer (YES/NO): NO